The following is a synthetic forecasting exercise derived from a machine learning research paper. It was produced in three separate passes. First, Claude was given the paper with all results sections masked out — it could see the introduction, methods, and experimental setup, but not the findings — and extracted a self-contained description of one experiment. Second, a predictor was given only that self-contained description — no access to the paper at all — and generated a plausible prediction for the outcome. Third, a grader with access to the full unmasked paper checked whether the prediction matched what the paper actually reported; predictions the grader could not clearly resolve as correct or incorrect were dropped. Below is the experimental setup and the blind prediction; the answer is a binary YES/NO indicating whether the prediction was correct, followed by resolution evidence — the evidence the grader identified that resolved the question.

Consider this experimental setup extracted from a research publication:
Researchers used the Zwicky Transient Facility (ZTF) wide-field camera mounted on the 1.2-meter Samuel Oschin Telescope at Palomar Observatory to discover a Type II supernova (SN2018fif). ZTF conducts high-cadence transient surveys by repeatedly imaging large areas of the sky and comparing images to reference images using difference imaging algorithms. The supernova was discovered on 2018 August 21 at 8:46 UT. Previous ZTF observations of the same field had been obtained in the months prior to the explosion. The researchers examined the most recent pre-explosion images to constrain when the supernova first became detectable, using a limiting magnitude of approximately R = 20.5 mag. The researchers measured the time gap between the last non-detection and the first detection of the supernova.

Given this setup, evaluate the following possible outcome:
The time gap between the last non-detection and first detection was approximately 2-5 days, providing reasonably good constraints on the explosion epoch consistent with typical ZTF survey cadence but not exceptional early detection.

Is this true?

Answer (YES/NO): NO